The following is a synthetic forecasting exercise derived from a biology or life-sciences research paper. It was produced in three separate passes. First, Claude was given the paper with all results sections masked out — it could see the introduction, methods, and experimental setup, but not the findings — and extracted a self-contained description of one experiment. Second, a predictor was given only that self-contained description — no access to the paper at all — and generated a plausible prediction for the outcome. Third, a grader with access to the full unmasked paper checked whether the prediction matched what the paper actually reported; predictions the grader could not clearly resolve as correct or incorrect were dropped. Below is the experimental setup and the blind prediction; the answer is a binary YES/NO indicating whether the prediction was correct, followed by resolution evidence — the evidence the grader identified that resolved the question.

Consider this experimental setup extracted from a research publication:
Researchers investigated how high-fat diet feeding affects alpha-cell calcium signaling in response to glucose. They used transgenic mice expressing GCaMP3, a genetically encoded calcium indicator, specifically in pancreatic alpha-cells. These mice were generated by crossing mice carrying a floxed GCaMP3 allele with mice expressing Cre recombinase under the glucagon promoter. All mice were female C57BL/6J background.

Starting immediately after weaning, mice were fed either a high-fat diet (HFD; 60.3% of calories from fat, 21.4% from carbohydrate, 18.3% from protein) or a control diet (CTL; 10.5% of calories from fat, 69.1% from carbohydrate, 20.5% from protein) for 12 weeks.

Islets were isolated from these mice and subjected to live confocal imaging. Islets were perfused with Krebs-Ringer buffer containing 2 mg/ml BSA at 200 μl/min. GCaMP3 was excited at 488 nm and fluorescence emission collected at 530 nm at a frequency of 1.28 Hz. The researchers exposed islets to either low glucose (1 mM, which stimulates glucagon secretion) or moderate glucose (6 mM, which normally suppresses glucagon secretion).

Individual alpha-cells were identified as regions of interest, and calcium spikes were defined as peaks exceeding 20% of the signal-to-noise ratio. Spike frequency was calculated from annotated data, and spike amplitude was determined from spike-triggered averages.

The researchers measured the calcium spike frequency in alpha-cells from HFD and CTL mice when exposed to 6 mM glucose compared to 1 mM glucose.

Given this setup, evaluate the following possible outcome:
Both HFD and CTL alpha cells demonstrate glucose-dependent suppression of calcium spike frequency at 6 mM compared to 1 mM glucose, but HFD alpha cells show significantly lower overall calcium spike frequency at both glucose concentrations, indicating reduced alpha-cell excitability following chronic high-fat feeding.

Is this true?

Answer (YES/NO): NO